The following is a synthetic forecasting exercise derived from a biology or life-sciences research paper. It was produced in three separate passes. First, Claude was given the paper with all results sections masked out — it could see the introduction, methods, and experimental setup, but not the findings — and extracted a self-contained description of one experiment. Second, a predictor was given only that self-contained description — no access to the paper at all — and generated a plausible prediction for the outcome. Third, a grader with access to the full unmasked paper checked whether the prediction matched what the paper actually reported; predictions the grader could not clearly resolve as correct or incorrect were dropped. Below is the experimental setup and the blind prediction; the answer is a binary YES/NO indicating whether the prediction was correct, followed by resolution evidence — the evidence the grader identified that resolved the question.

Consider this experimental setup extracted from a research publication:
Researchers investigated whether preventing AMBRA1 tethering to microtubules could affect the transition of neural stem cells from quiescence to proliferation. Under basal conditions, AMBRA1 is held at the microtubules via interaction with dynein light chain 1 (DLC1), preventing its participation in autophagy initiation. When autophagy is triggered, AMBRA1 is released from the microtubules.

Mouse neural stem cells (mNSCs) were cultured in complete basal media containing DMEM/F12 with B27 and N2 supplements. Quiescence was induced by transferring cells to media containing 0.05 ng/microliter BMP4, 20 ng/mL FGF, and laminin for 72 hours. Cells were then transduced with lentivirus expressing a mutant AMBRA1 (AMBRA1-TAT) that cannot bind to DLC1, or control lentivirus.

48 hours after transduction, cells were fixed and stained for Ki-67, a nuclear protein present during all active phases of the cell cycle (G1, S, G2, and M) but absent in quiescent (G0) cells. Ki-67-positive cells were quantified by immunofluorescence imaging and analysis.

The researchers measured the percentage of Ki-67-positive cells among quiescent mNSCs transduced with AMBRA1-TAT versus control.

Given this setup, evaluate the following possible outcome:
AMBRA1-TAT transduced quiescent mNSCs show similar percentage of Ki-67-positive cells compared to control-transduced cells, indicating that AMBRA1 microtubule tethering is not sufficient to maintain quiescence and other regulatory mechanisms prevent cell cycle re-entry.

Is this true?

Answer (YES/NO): NO